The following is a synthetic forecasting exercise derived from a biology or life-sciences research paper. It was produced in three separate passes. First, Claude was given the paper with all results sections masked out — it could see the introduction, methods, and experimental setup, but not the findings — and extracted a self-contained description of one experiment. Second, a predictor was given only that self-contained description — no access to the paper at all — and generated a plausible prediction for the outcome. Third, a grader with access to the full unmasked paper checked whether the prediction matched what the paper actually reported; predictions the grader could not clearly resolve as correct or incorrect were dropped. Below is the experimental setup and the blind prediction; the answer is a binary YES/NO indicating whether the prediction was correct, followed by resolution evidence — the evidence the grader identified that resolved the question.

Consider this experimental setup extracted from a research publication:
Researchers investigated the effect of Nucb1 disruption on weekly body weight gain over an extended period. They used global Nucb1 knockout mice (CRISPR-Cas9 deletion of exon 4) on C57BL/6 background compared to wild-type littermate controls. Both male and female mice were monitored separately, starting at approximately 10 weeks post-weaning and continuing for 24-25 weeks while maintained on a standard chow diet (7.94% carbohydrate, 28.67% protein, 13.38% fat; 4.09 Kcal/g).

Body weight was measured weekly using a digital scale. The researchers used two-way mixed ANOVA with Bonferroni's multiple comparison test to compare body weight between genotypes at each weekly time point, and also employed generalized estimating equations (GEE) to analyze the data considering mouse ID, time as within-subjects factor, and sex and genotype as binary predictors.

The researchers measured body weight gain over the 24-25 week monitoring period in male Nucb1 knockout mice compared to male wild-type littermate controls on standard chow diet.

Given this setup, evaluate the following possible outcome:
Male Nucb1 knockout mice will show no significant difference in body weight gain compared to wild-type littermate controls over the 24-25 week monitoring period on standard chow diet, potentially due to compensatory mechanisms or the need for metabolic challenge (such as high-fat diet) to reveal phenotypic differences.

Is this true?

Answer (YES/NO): NO